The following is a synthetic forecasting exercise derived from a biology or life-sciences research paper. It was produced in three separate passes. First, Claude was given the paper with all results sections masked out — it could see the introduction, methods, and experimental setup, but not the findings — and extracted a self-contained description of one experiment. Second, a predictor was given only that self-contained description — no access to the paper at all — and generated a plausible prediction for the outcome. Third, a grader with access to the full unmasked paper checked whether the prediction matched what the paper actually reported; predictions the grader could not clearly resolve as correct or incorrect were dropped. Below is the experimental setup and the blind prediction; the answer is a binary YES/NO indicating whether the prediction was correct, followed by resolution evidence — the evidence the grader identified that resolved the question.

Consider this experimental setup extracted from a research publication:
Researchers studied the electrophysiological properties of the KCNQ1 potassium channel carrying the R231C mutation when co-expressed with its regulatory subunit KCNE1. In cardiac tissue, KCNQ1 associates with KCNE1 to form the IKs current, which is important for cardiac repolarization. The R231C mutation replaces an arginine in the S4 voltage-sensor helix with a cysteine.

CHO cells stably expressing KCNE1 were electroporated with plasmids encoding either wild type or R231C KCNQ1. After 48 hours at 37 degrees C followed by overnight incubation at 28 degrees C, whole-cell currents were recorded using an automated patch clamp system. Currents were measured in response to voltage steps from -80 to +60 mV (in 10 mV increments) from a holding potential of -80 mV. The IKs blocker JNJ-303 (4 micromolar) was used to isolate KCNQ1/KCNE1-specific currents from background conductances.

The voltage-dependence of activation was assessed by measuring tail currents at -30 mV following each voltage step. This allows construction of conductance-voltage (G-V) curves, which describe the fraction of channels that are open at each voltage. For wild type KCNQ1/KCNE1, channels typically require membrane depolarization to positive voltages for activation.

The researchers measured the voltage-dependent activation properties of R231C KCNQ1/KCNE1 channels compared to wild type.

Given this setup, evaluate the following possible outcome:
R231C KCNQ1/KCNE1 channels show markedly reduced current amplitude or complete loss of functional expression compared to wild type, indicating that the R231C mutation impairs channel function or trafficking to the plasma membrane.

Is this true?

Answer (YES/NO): NO